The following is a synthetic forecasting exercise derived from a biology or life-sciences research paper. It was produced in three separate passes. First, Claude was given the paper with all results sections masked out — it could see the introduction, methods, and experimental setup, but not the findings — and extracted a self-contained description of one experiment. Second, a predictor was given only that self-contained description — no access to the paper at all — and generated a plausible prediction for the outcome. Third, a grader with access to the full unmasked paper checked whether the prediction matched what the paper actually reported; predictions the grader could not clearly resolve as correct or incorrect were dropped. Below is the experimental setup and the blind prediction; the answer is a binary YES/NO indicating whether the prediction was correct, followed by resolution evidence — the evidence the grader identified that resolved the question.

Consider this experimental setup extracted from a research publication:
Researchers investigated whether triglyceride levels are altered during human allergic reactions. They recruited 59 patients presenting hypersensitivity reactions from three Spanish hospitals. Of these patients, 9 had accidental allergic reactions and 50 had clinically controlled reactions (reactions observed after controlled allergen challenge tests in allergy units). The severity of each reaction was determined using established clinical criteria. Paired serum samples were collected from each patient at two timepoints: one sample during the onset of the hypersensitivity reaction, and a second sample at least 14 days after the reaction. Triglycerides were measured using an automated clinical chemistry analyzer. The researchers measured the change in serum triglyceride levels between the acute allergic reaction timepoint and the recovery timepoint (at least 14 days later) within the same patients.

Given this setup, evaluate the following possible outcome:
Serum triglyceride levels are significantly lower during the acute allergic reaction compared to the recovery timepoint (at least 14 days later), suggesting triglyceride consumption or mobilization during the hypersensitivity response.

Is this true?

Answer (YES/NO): NO